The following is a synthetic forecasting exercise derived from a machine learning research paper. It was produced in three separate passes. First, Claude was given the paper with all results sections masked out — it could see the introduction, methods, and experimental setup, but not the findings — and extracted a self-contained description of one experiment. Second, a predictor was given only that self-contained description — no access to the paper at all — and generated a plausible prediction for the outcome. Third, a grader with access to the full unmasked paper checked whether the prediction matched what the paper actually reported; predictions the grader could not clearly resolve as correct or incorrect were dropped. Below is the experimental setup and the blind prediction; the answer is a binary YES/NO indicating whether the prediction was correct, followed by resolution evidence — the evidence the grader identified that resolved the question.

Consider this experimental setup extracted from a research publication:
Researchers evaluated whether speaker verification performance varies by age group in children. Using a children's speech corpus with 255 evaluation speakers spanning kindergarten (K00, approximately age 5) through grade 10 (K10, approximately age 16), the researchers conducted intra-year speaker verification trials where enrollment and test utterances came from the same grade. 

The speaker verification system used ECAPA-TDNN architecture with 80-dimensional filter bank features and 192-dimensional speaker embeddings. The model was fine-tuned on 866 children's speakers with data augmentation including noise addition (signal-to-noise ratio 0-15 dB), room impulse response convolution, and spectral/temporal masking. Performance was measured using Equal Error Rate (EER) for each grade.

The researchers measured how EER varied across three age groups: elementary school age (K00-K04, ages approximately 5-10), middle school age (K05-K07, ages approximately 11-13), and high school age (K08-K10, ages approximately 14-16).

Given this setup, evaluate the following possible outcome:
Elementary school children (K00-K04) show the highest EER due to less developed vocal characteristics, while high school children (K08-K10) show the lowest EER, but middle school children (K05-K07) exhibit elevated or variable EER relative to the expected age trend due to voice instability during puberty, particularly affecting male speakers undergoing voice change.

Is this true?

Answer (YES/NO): NO